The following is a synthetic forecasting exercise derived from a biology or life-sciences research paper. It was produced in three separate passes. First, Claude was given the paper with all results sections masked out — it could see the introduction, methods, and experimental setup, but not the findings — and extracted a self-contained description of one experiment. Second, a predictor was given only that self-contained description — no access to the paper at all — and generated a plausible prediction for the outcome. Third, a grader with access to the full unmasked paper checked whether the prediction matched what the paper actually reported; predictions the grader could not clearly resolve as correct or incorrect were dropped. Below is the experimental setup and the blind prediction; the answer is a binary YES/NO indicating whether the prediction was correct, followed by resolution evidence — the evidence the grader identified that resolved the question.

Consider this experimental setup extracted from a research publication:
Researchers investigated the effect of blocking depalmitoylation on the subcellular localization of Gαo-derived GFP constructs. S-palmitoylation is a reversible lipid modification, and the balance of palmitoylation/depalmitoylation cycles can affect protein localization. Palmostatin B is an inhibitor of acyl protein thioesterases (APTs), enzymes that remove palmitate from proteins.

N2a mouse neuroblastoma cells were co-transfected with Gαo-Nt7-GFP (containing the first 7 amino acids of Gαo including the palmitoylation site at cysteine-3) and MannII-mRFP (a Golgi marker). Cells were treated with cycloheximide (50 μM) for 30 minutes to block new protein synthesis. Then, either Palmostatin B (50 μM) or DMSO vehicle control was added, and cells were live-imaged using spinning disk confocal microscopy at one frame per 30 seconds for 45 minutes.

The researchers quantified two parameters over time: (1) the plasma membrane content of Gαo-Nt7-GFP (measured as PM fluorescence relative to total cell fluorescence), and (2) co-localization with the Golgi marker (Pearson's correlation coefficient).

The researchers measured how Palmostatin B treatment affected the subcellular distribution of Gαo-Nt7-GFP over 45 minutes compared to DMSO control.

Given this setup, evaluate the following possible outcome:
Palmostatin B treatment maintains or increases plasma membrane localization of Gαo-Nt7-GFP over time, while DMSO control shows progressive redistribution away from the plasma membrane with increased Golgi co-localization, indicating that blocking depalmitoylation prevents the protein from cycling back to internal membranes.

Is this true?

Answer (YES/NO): NO